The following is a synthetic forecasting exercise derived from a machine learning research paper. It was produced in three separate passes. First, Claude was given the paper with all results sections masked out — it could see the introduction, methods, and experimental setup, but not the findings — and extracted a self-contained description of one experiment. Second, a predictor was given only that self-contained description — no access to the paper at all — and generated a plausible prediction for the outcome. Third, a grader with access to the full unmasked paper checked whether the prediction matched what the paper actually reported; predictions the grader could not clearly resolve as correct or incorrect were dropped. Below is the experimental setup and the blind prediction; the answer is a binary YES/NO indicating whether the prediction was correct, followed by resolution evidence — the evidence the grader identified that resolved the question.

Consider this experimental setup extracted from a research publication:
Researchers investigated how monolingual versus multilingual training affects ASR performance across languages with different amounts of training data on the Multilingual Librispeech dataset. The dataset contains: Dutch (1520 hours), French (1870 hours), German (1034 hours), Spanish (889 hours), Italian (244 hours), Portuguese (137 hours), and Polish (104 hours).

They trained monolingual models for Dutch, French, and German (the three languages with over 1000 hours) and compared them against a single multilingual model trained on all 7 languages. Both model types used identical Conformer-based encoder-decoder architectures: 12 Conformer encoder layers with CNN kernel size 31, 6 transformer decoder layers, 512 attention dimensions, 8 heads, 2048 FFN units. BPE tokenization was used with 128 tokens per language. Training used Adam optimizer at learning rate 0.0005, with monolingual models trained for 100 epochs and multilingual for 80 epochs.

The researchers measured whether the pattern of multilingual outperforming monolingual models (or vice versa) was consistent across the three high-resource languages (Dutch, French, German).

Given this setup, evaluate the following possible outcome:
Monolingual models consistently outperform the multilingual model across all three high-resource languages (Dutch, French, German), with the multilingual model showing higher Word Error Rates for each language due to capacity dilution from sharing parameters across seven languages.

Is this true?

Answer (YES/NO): NO